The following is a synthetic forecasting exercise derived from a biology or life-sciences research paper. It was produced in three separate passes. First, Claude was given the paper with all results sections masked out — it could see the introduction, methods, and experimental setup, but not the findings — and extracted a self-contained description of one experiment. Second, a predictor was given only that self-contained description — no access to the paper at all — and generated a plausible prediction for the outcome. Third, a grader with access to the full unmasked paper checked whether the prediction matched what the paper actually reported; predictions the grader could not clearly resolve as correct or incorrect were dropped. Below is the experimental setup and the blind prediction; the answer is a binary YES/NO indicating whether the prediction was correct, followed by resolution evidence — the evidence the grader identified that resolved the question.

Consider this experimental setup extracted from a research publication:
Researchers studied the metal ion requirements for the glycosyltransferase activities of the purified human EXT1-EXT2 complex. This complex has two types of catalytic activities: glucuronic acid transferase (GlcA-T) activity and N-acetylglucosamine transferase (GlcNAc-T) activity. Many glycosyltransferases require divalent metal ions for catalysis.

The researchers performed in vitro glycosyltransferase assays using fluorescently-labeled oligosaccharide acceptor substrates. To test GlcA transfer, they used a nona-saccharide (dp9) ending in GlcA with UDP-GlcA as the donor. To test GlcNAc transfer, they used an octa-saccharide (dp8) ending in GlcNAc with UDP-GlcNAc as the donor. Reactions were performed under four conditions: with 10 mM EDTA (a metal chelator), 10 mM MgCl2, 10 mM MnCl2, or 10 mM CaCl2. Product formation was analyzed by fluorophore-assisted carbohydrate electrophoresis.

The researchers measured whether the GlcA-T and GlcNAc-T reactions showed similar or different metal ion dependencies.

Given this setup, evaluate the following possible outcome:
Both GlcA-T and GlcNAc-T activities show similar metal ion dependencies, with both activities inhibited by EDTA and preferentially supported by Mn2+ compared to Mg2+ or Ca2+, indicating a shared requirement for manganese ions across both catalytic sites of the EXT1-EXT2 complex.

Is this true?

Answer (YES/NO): NO